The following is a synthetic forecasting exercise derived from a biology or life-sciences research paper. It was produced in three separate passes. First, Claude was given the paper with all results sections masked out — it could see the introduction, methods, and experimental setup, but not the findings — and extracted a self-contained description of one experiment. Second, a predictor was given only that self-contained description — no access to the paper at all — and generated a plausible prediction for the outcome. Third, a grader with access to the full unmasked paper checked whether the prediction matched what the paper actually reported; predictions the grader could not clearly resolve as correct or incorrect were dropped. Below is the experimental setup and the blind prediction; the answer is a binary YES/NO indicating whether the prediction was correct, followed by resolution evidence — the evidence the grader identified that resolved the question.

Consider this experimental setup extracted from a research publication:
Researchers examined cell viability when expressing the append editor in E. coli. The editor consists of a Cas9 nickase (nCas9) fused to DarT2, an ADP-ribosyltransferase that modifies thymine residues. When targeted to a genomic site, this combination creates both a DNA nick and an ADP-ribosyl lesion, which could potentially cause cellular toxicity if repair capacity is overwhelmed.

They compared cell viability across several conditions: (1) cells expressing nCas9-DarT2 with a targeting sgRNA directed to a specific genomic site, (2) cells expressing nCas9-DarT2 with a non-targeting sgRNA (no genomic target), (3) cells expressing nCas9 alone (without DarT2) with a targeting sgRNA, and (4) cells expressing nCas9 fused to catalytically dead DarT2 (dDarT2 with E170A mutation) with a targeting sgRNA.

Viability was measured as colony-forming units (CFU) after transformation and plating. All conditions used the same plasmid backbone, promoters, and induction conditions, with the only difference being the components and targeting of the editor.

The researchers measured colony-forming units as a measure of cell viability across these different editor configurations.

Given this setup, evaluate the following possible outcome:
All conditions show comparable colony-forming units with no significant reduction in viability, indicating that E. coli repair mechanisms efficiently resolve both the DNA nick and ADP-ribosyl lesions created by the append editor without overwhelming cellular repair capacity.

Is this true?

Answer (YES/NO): NO